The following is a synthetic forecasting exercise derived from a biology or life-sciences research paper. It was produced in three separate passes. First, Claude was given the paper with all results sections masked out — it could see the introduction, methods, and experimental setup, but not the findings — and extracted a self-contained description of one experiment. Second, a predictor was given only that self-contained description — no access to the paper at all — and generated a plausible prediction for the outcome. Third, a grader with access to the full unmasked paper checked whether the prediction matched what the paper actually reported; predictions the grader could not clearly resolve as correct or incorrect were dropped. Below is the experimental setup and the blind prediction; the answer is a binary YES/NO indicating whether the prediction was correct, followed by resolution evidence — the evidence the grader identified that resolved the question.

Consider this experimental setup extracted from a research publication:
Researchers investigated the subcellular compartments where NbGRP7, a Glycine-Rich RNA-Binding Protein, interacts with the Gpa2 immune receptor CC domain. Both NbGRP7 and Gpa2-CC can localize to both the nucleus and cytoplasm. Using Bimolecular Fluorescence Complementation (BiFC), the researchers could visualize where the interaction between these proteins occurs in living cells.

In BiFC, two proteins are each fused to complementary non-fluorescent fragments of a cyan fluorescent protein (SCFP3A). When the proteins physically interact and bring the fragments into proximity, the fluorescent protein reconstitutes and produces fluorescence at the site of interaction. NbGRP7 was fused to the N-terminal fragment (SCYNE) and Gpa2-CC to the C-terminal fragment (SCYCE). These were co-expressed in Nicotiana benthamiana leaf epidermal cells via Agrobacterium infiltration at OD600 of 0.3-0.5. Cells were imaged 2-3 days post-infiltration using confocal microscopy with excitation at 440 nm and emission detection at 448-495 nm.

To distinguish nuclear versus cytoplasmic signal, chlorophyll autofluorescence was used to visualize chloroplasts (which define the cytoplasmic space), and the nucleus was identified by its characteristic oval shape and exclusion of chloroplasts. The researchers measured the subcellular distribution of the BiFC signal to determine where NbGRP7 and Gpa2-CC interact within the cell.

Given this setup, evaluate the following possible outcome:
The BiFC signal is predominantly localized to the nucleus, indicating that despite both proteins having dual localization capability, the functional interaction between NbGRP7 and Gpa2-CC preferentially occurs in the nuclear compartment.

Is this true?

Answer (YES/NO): YES